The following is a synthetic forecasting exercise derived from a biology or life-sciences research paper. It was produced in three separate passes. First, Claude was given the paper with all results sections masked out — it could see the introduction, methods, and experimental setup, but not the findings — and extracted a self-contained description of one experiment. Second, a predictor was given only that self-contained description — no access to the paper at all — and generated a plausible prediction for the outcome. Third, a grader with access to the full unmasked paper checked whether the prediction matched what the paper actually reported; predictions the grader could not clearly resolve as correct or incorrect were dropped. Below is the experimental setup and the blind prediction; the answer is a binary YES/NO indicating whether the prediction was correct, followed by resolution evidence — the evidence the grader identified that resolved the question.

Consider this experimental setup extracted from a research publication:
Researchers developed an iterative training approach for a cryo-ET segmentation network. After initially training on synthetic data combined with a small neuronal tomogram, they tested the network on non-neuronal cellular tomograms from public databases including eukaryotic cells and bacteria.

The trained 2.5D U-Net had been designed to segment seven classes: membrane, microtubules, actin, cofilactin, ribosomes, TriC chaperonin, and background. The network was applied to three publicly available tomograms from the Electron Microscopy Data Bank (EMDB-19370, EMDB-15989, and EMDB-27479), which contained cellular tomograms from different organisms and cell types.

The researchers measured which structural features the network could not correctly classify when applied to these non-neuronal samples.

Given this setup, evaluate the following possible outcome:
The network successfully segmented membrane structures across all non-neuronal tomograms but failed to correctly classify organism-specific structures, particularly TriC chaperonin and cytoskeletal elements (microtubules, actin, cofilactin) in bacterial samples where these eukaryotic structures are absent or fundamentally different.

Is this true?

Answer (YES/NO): NO